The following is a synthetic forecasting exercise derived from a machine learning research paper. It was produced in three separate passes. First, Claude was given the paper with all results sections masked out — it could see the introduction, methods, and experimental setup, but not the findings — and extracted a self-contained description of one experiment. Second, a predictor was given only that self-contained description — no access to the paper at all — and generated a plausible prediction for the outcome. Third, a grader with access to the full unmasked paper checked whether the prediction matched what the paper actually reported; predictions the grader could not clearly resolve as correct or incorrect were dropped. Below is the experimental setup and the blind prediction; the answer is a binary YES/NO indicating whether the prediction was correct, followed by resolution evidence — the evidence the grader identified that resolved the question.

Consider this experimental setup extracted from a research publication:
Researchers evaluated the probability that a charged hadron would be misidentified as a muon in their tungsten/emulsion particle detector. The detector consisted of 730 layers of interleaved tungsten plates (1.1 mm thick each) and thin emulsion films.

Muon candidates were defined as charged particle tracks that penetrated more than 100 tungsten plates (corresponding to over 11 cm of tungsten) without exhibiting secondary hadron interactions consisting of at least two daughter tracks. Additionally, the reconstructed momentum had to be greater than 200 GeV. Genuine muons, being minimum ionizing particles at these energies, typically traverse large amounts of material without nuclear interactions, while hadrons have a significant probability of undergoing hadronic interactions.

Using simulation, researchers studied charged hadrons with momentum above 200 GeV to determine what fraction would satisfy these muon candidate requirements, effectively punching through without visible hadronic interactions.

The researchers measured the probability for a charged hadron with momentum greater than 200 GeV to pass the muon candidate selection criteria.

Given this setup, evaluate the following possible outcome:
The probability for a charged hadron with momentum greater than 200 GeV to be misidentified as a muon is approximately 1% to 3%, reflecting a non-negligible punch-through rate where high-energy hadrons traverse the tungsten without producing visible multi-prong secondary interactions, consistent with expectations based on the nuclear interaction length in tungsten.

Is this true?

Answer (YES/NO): NO